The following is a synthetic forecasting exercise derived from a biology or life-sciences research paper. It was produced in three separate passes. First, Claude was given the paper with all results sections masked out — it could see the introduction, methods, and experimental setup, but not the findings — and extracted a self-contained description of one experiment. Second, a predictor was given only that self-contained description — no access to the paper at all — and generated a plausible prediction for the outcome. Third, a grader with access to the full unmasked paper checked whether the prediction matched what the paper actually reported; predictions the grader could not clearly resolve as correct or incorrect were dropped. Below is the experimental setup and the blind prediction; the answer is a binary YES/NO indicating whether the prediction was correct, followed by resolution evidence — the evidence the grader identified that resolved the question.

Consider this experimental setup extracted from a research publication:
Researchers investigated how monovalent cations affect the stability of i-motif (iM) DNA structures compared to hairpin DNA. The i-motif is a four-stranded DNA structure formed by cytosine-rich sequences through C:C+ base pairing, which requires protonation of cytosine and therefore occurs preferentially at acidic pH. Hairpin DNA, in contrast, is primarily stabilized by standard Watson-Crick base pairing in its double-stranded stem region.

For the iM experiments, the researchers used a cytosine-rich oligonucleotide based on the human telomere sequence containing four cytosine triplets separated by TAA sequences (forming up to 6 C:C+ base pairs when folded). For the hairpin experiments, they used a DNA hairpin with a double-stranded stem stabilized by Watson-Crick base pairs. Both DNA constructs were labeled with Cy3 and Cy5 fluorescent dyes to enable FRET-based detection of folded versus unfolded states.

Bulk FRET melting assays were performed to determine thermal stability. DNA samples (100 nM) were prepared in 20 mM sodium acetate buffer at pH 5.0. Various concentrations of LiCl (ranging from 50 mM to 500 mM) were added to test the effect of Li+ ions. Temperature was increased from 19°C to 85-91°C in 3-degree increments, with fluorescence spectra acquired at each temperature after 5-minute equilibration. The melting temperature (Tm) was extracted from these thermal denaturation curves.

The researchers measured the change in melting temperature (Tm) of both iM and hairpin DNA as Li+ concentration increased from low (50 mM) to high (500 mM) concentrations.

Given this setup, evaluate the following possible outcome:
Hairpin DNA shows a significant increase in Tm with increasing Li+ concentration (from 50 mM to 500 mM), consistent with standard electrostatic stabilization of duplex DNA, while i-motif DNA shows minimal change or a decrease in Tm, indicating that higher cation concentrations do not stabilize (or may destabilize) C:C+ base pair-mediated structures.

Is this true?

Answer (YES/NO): YES